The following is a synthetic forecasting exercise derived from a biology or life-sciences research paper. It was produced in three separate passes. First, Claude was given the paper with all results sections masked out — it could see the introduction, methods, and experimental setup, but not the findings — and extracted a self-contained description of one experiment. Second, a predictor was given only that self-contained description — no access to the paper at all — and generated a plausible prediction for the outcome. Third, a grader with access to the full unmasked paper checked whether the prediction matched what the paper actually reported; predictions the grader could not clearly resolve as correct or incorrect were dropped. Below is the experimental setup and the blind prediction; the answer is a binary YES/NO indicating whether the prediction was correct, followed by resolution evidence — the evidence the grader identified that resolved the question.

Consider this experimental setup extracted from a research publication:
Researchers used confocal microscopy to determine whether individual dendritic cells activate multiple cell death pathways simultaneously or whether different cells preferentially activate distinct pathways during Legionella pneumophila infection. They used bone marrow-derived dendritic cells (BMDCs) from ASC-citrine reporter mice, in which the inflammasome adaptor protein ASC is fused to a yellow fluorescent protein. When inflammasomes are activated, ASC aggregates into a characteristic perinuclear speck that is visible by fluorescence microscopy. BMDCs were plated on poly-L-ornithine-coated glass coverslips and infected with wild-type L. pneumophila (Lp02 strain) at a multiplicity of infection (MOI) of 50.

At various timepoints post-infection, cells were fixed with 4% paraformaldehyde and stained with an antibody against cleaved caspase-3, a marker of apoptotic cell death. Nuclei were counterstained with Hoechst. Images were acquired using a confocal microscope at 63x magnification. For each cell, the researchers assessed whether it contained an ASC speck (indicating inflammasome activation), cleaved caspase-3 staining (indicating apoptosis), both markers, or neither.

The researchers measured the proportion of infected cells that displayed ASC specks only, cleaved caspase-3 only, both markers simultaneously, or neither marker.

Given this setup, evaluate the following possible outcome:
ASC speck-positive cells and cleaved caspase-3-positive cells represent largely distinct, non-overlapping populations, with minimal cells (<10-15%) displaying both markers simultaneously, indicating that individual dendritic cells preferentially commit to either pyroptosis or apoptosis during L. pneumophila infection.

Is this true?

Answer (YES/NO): YES